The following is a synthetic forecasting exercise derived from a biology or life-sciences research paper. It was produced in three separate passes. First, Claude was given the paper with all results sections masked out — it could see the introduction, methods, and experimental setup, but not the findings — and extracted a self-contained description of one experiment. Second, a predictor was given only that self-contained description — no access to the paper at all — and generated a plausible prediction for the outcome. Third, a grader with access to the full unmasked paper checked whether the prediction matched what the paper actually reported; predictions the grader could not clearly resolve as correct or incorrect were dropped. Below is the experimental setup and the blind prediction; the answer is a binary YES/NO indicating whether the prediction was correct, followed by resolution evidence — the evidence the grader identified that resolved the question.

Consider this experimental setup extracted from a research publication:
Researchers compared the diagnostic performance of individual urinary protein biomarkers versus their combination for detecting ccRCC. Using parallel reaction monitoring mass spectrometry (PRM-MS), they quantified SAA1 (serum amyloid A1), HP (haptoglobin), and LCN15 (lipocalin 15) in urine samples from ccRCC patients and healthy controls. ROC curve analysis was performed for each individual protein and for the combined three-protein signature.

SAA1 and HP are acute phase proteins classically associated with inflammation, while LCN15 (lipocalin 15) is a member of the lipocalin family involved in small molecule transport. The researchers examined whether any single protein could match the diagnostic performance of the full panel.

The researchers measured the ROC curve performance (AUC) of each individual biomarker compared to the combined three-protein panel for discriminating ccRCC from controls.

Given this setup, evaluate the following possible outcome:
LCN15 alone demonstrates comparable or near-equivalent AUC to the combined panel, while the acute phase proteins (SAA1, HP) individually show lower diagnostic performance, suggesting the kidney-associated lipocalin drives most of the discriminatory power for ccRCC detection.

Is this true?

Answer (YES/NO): NO